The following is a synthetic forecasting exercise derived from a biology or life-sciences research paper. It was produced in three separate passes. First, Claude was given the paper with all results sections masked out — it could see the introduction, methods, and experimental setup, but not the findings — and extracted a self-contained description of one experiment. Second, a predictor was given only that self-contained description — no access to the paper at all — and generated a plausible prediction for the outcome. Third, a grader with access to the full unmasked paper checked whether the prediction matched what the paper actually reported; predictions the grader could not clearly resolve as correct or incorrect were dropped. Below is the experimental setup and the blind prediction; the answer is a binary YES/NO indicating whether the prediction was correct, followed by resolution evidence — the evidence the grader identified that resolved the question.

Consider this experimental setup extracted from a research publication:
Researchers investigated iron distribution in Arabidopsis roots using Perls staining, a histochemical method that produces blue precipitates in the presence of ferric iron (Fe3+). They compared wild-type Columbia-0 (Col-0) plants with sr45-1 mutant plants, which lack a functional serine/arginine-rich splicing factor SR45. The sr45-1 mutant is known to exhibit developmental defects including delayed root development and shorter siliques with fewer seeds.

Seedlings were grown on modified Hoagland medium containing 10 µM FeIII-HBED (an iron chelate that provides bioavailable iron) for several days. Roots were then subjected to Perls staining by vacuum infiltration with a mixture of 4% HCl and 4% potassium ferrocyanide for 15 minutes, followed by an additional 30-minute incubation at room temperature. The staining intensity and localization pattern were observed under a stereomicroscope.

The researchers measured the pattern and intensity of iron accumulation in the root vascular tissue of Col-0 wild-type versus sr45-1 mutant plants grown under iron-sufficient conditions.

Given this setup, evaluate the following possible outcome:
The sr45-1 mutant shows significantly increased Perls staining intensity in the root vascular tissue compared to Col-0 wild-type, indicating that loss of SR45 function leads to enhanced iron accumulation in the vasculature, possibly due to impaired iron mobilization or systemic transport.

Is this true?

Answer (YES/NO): YES